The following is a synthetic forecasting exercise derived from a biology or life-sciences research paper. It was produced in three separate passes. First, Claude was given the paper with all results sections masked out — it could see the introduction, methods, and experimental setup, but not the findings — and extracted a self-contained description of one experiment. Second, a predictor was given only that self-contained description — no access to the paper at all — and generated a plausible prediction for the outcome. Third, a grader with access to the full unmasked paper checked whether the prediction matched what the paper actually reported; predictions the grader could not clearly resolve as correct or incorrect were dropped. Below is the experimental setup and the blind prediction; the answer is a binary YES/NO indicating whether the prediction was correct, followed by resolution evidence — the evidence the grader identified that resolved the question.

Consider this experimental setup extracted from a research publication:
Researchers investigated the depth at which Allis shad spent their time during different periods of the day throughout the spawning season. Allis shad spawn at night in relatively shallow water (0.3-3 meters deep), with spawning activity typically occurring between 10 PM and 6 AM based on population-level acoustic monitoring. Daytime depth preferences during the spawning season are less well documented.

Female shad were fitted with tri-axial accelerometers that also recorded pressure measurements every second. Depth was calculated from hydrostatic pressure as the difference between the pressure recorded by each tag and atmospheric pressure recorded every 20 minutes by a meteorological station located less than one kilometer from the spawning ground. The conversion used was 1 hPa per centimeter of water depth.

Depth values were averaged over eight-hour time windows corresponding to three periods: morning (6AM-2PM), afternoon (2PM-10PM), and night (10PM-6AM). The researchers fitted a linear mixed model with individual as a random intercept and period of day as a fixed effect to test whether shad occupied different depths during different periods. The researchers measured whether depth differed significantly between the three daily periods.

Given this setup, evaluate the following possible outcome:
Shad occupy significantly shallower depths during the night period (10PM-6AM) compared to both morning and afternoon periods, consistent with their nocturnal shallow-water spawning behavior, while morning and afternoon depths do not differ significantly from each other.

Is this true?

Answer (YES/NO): YES